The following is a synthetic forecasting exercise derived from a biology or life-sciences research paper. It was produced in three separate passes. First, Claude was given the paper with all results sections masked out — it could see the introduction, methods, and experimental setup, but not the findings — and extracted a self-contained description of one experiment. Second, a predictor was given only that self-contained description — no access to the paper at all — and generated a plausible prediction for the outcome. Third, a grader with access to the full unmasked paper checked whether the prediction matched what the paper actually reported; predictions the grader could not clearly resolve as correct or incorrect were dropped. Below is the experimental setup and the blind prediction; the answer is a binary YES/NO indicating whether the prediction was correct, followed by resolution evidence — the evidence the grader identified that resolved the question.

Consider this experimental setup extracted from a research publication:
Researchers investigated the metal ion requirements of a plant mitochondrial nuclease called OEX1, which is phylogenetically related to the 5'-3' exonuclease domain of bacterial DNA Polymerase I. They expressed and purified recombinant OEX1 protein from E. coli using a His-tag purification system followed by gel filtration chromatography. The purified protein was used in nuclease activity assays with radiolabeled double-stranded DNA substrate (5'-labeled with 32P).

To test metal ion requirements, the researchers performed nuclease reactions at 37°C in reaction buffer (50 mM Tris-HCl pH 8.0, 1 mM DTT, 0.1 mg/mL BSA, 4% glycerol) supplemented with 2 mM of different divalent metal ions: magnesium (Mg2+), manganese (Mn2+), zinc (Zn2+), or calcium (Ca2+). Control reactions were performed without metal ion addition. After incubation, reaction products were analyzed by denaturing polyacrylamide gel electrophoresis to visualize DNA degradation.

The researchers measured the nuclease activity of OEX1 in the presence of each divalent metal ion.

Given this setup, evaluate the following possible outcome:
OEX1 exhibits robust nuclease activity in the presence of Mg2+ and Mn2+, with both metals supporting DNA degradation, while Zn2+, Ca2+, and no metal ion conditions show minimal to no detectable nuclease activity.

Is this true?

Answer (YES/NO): NO